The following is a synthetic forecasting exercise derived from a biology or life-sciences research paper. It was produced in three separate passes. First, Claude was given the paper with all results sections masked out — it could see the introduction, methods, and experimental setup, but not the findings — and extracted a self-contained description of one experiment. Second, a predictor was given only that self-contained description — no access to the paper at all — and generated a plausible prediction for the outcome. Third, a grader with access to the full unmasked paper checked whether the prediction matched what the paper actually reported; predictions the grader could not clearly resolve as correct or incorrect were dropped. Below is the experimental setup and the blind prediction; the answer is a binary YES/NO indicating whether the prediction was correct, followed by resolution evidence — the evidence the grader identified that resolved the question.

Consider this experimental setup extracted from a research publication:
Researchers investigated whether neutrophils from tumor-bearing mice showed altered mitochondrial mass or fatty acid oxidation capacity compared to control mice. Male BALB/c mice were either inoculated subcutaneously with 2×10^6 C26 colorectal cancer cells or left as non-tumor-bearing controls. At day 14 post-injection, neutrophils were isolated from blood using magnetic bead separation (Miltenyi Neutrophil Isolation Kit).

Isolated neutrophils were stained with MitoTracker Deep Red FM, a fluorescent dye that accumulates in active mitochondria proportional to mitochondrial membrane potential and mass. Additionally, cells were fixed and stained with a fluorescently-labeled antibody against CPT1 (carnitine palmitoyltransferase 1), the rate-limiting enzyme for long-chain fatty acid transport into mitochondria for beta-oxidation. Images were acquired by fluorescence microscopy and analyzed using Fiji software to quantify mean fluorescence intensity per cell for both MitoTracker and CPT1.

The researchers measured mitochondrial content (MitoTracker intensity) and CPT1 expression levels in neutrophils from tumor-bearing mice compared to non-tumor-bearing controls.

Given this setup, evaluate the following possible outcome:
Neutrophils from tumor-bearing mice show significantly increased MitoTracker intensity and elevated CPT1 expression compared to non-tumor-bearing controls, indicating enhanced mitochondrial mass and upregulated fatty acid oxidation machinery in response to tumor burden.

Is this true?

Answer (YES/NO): YES